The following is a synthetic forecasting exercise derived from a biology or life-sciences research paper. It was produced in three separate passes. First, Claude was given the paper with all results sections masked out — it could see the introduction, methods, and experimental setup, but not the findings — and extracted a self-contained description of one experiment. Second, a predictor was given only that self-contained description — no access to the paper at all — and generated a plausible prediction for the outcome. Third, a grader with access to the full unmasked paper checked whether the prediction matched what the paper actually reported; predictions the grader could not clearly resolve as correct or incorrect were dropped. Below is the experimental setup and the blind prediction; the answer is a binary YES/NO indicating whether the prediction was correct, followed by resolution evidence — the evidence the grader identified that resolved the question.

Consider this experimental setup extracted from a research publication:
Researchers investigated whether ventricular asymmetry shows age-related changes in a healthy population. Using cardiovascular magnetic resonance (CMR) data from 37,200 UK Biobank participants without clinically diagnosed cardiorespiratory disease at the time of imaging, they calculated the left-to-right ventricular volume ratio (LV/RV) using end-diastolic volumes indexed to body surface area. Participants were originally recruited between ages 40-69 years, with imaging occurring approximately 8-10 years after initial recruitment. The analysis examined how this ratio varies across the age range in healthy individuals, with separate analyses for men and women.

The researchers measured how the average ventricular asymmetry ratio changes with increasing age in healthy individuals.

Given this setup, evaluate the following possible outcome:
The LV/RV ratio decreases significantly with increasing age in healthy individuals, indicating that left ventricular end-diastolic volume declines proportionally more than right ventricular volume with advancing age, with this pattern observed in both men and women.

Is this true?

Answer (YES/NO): NO